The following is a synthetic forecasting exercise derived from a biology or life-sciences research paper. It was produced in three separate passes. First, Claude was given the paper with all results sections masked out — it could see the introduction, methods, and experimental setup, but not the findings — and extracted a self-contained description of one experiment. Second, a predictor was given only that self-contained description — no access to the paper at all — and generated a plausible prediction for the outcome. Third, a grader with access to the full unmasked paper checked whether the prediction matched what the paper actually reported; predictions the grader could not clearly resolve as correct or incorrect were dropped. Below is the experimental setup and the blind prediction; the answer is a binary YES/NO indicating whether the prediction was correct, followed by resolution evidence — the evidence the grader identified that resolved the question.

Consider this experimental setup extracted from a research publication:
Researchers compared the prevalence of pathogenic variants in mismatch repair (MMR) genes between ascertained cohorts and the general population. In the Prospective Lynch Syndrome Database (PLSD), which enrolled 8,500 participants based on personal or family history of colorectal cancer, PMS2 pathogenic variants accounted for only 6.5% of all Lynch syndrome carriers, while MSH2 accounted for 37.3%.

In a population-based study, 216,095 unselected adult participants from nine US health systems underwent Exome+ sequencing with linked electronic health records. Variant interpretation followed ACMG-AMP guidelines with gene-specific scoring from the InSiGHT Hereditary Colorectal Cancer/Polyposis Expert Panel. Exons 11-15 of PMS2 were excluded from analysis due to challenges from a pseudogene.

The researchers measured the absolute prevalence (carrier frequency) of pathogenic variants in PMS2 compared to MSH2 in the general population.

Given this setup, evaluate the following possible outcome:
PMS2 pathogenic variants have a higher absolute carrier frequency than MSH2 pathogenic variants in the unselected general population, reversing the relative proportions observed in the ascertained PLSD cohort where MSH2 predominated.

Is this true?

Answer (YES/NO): YES